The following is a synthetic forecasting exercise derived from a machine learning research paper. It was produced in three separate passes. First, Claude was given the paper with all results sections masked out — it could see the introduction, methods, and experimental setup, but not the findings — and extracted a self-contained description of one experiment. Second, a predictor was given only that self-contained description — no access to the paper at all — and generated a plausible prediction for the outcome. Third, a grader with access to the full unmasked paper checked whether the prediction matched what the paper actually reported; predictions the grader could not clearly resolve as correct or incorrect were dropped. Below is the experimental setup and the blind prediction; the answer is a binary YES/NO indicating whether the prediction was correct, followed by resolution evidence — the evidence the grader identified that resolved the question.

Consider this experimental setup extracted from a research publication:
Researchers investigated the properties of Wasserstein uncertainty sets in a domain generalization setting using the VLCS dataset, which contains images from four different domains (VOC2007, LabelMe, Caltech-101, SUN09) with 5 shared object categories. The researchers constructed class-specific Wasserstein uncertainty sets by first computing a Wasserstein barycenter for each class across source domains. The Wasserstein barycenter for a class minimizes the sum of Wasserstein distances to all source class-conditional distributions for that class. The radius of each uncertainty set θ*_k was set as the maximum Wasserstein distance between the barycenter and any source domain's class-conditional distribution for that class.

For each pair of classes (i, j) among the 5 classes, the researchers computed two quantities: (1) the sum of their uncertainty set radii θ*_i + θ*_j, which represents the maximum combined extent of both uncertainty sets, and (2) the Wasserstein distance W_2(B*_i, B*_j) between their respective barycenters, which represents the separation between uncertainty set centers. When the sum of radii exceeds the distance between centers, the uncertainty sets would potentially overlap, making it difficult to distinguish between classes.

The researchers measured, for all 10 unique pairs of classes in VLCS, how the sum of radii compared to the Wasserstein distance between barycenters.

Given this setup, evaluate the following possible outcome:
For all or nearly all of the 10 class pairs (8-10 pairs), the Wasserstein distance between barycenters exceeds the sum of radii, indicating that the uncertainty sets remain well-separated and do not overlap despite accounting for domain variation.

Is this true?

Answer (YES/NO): NO